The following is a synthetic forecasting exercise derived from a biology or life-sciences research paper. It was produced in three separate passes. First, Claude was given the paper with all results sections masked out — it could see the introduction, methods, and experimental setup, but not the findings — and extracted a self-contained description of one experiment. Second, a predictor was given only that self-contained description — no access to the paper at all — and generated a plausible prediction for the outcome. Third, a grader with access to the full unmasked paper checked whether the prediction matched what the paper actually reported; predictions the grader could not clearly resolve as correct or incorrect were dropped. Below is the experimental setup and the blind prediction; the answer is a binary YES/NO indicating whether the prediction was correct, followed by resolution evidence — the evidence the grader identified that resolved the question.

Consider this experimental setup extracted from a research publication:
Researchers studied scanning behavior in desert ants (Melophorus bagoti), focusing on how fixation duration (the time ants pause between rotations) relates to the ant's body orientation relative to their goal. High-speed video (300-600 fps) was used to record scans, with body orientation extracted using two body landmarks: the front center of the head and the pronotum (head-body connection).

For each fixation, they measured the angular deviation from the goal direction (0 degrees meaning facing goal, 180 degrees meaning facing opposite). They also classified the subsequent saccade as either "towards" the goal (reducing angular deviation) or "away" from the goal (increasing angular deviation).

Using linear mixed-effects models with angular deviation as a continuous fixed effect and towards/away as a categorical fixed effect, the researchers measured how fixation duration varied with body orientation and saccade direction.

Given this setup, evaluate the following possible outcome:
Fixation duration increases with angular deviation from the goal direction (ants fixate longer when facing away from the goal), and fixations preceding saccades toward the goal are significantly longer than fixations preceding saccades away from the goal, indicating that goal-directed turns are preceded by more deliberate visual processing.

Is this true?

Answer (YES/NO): NO